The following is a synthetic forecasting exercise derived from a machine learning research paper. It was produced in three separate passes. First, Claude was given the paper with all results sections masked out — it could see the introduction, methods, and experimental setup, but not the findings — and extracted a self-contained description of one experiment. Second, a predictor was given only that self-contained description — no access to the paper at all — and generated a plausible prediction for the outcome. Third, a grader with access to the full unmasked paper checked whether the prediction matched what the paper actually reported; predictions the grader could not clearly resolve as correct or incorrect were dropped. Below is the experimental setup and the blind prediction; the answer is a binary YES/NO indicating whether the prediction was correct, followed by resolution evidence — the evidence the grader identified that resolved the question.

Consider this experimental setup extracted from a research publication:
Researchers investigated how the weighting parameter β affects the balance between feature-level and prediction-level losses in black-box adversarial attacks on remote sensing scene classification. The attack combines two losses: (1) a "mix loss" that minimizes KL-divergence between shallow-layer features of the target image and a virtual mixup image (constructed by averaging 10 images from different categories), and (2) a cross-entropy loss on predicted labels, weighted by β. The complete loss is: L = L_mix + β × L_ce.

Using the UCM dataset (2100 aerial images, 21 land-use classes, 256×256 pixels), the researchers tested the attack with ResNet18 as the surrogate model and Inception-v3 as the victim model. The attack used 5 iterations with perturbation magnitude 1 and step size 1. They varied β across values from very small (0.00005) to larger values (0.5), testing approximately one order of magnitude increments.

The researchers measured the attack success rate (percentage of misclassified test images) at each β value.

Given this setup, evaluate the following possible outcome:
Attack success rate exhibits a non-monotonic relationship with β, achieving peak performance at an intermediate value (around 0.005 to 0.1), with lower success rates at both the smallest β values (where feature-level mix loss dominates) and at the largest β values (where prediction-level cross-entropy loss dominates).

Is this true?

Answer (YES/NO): NO